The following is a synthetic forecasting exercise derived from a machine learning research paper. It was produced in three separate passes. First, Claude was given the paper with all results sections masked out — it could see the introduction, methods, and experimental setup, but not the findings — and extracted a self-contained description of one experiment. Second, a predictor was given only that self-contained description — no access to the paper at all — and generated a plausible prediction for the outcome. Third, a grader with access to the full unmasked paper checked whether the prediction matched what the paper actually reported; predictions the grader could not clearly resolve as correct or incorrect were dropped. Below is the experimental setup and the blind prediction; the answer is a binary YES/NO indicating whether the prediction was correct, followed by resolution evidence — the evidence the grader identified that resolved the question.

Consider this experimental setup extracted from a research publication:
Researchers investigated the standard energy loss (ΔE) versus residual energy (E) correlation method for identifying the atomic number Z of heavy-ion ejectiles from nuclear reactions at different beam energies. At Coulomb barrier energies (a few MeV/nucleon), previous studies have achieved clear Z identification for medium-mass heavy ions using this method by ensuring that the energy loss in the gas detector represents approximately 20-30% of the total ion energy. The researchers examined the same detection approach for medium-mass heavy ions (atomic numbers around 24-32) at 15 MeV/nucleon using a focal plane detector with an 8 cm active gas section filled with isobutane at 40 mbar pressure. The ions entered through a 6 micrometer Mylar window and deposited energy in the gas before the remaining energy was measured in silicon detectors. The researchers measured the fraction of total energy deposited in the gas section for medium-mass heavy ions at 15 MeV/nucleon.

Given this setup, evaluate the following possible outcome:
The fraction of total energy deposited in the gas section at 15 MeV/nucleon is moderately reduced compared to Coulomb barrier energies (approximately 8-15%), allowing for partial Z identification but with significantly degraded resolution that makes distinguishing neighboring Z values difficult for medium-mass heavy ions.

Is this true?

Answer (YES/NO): NO